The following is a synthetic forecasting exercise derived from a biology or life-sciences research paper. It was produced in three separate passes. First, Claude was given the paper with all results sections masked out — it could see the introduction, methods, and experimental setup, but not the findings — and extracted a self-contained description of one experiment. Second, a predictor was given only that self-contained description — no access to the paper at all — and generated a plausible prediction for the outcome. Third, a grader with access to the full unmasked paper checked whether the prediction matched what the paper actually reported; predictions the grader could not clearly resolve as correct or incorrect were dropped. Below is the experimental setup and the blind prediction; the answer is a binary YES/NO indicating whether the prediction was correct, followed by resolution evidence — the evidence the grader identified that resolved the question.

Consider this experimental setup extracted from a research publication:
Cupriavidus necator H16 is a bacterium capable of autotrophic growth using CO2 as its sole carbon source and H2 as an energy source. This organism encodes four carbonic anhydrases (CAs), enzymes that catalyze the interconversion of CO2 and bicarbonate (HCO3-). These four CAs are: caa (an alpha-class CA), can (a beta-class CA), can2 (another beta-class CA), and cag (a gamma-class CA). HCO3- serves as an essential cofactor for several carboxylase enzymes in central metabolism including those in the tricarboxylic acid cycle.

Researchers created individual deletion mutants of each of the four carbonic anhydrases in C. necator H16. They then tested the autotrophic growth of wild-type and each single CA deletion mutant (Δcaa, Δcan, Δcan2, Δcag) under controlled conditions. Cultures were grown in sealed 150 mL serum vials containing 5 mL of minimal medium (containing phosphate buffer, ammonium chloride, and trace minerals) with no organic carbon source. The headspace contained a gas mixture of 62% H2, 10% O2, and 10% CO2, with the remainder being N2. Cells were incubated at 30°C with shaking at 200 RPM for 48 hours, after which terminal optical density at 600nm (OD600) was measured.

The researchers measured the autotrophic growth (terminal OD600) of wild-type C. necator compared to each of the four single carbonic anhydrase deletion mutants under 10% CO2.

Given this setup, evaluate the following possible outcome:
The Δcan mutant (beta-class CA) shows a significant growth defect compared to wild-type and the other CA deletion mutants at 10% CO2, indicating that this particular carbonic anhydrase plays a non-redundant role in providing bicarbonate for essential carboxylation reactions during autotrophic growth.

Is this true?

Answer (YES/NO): YES